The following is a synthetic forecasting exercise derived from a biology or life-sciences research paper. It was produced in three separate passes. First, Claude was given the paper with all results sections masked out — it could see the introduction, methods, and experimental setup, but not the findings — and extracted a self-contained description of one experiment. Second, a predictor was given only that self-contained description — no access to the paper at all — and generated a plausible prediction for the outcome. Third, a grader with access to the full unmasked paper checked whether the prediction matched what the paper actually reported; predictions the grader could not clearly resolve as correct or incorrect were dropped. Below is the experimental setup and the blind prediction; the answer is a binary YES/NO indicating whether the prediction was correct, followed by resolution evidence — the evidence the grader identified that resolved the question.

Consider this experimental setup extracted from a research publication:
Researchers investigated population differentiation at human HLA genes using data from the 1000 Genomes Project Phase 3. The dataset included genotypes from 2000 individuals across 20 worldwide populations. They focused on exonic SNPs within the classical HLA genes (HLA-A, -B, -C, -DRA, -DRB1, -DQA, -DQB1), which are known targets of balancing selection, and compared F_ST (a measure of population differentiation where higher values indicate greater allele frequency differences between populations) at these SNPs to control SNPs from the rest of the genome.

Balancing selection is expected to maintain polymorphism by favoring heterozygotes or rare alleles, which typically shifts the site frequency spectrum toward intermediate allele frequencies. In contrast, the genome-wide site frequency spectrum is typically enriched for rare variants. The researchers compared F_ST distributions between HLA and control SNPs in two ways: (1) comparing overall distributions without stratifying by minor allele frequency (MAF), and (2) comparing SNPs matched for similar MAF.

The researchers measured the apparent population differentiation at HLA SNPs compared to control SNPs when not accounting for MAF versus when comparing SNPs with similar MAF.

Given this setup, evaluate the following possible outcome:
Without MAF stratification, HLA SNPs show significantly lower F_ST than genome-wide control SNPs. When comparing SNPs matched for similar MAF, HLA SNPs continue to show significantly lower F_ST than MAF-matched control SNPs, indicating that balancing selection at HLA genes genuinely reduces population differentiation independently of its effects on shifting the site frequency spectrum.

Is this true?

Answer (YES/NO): NO